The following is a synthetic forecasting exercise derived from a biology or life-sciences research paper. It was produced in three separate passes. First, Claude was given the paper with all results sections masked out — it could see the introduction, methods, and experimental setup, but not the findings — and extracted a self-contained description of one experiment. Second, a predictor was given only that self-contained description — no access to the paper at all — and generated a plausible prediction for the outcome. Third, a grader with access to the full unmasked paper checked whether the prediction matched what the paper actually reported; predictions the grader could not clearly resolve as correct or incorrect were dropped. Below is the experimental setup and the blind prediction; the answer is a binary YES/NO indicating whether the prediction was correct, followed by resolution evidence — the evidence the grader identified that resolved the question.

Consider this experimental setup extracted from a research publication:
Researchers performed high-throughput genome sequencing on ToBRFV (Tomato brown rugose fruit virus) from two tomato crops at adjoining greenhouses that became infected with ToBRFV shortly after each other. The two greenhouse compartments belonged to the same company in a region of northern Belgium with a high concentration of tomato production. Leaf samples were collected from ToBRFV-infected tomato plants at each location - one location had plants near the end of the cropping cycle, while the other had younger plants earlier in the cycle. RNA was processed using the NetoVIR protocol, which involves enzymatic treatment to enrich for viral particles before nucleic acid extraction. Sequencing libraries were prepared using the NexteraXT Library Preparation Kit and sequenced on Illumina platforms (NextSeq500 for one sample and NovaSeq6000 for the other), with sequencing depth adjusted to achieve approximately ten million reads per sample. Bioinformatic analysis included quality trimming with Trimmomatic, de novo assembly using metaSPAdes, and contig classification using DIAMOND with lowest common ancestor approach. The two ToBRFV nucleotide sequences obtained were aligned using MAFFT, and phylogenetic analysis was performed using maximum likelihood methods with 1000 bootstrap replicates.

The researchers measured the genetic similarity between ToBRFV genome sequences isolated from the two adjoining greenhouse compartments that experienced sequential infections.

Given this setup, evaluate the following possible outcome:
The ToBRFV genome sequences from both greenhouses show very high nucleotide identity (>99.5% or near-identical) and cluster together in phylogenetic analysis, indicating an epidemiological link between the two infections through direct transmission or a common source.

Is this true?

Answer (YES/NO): YES